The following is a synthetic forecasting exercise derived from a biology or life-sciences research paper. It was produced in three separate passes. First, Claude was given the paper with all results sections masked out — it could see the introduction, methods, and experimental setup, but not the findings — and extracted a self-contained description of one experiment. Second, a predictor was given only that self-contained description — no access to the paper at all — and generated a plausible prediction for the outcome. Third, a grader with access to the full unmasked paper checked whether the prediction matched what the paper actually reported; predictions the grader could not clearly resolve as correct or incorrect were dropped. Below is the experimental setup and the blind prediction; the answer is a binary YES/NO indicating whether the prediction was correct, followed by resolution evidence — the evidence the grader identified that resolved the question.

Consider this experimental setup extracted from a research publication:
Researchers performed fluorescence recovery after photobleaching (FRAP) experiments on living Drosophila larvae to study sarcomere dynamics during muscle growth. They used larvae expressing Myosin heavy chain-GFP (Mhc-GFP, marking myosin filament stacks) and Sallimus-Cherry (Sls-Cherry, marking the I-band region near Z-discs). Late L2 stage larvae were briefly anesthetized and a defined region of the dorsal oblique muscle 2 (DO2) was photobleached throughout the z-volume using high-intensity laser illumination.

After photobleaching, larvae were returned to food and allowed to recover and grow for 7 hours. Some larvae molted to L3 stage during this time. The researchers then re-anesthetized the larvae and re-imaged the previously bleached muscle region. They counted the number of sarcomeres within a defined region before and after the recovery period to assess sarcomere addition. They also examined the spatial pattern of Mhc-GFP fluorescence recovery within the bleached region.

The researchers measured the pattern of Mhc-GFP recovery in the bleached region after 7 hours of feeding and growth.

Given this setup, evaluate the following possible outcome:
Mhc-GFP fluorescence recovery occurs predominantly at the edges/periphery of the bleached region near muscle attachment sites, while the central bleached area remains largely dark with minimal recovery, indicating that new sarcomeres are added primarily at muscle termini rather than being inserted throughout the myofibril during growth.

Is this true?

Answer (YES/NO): NO